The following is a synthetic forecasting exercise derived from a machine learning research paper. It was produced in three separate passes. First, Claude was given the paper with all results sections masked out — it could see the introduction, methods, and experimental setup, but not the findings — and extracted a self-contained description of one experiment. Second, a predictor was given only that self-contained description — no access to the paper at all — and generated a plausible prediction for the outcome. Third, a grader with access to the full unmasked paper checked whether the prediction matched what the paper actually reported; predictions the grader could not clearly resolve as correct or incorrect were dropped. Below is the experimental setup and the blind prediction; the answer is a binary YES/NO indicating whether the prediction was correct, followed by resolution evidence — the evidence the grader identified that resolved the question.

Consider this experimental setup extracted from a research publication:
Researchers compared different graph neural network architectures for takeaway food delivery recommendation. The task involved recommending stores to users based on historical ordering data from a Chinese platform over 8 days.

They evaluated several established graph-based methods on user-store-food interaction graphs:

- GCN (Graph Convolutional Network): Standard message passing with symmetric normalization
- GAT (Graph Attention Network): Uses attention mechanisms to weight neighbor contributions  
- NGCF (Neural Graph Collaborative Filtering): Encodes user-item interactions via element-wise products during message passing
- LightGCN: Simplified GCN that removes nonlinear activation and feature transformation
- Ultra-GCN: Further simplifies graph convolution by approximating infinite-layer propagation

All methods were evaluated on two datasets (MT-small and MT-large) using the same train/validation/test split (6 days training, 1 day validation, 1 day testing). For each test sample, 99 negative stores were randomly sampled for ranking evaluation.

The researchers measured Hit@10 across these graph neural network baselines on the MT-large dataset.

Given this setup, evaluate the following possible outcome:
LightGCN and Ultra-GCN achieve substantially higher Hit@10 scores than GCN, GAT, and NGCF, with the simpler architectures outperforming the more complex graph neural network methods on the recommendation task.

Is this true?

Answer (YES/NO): NO